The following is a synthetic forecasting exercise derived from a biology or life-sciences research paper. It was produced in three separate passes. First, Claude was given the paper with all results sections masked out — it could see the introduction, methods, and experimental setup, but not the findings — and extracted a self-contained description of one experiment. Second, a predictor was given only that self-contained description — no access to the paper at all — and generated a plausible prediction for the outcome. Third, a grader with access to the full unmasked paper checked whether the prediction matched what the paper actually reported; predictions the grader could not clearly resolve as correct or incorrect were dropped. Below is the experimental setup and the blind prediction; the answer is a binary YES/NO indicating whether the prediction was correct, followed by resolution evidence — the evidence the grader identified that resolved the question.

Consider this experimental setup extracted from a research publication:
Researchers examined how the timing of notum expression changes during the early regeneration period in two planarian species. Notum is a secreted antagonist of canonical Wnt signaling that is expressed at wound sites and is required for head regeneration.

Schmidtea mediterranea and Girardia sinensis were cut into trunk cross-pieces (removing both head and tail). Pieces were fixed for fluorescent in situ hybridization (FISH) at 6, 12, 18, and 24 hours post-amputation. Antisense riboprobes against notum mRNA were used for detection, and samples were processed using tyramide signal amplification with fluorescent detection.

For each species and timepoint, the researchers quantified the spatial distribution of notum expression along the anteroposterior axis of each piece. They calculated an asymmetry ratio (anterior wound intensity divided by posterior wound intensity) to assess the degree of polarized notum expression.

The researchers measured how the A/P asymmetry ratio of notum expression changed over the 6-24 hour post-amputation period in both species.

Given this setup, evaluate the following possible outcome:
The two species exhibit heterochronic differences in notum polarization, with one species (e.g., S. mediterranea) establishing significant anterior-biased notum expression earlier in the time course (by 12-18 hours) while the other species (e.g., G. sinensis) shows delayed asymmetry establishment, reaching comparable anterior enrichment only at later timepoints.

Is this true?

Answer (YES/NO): NO